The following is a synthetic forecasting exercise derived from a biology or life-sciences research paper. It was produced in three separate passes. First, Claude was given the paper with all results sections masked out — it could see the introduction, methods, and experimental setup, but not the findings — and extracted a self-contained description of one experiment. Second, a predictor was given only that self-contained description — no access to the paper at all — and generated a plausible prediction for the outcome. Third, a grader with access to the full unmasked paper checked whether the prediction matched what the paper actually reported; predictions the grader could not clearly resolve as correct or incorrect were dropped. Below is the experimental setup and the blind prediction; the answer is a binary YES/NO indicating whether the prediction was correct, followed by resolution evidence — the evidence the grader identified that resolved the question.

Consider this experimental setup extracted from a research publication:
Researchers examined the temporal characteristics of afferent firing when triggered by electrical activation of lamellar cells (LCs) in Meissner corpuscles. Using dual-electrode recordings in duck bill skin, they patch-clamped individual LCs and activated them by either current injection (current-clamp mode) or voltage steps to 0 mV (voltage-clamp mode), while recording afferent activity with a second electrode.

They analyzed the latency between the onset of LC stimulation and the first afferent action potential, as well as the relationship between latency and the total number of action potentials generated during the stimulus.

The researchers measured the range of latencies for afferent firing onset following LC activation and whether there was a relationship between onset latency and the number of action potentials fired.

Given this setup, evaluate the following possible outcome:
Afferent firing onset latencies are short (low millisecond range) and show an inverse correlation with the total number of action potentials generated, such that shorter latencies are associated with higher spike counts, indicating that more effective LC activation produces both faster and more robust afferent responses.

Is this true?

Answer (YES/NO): NO